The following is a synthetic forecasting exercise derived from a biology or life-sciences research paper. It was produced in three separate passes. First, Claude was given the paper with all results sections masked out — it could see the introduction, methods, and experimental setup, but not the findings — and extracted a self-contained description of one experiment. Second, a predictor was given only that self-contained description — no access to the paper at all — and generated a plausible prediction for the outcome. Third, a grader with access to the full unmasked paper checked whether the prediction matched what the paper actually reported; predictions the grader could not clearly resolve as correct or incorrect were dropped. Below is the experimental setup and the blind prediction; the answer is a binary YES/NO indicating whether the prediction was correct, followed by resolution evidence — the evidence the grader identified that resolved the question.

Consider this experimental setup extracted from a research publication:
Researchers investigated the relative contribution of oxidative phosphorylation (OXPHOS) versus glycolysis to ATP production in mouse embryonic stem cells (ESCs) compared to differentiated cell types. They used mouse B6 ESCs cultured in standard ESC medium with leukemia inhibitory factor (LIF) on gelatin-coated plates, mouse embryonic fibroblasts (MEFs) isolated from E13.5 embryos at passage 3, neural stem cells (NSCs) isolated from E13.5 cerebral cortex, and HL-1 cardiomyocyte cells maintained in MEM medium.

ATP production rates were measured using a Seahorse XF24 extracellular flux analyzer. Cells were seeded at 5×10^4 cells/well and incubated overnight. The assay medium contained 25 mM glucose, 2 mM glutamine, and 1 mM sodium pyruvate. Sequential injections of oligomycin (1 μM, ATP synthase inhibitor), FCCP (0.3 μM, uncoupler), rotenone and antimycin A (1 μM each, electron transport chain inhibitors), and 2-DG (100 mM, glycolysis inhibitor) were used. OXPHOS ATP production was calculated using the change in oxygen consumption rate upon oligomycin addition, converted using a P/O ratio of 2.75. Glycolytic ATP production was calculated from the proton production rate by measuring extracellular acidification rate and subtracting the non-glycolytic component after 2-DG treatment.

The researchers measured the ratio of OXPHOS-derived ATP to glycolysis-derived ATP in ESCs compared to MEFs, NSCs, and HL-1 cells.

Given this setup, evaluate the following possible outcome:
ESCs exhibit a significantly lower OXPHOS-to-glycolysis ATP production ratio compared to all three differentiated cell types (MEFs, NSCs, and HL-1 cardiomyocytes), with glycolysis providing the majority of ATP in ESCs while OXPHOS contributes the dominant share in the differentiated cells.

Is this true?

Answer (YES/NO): NO